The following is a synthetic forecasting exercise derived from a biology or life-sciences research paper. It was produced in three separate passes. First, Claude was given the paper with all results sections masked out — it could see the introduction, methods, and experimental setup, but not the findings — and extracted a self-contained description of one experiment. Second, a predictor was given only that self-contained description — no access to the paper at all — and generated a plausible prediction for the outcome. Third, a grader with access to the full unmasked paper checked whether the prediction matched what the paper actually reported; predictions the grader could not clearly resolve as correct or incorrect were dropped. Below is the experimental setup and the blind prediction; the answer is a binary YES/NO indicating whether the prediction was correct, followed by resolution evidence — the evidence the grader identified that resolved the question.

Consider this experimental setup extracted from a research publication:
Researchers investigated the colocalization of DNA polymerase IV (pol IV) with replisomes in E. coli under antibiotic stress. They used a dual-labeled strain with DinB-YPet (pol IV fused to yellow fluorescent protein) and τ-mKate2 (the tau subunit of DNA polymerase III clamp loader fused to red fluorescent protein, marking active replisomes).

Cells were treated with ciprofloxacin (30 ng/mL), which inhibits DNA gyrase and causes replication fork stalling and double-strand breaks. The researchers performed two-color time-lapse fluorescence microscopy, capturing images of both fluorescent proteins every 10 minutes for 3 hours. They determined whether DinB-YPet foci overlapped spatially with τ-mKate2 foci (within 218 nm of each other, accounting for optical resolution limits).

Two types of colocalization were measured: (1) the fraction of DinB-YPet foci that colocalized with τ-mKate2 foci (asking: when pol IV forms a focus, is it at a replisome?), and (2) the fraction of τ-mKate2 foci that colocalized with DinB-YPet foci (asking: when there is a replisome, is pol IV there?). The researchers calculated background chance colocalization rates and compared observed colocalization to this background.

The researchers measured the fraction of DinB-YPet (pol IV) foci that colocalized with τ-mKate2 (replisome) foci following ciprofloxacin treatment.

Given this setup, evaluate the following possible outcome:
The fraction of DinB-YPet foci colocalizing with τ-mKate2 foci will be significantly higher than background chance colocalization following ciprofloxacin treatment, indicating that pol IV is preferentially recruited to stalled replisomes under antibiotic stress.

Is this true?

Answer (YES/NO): NO